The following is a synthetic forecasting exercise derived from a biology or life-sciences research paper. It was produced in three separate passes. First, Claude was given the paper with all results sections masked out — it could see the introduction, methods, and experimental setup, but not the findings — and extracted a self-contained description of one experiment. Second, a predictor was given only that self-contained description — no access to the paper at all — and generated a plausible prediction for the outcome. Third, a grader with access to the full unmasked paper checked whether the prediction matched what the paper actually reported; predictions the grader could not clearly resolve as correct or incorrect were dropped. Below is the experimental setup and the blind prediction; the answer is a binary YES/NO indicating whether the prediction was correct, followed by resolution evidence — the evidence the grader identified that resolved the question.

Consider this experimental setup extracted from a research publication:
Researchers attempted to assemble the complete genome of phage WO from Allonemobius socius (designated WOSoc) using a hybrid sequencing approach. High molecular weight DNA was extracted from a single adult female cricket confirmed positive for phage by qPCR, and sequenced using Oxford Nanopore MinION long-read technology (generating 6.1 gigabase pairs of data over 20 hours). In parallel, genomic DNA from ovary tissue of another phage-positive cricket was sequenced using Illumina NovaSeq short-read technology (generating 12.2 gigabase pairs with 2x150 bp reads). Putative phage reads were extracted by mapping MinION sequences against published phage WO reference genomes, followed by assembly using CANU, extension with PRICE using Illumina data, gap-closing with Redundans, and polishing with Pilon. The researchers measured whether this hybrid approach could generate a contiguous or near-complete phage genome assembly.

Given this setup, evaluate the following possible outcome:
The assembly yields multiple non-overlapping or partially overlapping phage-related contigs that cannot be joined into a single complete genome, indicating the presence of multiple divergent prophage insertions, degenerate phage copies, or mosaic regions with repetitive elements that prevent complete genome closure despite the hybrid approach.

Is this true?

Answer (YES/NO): NO